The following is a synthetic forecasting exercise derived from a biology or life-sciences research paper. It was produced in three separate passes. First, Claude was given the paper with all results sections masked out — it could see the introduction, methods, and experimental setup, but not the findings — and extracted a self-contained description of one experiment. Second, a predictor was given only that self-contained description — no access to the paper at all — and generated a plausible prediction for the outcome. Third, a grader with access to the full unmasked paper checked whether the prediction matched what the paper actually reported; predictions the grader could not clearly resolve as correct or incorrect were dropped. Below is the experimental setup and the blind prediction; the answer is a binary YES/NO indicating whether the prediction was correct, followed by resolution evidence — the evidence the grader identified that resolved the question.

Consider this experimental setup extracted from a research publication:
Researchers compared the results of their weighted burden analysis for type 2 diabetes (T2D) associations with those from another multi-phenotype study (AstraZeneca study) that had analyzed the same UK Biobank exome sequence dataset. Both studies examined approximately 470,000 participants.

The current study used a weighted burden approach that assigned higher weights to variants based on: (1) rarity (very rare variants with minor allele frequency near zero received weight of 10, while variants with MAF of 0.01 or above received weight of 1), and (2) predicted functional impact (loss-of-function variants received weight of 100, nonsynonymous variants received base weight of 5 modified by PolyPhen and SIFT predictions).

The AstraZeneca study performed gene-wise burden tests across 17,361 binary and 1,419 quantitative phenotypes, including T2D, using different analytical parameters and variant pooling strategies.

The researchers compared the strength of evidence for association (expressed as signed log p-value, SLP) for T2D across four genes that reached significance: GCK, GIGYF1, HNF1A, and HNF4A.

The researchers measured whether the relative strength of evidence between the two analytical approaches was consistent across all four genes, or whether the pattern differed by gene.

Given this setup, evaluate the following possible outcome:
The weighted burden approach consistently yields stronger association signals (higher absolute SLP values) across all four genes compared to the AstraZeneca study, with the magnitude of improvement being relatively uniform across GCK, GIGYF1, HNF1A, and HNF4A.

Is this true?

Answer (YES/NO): NO